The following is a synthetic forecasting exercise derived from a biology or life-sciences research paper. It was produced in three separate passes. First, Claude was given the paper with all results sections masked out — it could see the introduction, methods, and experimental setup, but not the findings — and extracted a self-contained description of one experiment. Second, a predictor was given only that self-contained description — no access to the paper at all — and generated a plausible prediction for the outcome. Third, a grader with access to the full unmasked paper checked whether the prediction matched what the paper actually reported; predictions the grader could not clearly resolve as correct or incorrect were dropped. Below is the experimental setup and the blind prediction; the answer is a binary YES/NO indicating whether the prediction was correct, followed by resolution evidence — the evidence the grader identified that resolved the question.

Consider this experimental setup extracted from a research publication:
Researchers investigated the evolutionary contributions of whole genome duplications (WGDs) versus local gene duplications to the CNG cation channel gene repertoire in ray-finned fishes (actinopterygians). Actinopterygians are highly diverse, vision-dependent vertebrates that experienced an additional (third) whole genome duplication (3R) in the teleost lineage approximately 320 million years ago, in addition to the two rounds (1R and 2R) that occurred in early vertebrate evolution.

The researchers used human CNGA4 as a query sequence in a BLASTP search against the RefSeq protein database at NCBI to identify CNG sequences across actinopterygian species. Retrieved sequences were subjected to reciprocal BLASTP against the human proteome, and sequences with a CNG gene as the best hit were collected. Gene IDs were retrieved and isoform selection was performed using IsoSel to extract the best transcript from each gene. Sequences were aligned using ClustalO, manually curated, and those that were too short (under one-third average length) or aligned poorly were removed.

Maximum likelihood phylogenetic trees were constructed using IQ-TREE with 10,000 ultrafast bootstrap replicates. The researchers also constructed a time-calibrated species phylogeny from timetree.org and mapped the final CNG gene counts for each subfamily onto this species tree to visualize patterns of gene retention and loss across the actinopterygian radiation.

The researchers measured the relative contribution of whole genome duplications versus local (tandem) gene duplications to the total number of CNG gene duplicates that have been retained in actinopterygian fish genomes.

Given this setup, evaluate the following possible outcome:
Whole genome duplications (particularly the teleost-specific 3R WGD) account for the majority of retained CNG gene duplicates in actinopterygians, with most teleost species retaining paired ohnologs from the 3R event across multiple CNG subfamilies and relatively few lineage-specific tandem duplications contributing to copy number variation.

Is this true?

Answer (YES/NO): YES